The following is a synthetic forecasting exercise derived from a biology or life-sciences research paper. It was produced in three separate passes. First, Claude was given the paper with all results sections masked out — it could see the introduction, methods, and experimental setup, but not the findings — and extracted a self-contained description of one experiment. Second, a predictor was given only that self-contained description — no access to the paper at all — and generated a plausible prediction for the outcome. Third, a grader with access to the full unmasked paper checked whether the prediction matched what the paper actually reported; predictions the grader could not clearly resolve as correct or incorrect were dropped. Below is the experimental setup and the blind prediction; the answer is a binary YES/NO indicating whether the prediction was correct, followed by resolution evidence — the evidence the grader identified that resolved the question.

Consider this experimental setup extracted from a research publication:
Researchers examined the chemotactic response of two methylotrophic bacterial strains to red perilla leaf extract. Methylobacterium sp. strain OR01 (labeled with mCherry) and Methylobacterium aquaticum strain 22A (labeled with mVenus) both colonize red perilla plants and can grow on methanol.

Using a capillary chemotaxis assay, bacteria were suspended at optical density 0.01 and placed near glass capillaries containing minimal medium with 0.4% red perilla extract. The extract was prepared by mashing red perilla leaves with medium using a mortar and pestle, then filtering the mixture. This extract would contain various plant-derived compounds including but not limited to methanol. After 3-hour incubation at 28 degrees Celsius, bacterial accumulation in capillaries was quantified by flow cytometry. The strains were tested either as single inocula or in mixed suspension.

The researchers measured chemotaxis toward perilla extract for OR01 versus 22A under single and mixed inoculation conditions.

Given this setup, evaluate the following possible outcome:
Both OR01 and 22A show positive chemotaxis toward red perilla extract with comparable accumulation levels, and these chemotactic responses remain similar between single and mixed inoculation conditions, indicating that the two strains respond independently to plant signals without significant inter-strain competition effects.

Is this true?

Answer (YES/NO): NO